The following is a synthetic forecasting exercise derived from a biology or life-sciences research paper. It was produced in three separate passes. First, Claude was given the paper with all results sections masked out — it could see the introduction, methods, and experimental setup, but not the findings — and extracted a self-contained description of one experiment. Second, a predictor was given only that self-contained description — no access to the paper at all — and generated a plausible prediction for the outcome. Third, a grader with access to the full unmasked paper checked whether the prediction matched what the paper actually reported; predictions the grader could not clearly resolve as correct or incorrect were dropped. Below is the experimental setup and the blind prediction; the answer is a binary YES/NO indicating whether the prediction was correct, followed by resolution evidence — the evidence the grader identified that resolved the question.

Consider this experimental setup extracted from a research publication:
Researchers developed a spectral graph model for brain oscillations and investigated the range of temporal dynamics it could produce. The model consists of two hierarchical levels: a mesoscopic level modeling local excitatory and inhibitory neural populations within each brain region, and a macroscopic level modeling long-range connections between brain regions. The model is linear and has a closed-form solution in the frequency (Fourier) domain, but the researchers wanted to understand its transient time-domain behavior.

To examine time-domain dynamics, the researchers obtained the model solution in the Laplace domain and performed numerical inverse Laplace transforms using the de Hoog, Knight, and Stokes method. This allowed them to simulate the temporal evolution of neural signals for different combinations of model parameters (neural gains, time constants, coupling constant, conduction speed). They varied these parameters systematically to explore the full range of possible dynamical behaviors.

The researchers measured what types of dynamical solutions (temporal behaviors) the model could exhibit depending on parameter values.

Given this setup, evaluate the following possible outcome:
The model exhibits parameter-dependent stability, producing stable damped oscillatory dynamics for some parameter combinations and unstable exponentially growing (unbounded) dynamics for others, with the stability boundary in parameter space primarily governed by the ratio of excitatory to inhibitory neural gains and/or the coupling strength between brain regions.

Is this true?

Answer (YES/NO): NO